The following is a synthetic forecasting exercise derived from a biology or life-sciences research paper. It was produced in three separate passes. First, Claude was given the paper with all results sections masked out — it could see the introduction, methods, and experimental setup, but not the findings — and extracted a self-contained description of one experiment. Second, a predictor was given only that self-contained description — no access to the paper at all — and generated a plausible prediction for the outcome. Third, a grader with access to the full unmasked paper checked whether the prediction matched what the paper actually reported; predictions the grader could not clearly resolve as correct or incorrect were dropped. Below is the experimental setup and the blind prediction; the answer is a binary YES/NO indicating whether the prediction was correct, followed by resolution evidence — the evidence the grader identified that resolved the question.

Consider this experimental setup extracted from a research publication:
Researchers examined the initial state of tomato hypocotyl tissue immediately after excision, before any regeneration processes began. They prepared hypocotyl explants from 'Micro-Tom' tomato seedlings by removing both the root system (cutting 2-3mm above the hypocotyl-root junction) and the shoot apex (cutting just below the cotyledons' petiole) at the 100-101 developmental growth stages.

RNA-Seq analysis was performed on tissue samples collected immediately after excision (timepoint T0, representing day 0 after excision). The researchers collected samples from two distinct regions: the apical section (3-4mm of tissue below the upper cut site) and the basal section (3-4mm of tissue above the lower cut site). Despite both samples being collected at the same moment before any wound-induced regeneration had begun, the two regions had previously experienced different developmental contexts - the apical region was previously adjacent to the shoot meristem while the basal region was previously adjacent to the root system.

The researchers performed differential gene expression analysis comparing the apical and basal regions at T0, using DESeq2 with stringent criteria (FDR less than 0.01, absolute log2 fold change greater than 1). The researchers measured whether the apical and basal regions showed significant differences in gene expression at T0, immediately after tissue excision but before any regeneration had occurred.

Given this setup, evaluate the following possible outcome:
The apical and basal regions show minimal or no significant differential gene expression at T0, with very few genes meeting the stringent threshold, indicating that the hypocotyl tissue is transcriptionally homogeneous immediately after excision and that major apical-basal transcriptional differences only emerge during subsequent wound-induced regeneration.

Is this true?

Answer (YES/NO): NO